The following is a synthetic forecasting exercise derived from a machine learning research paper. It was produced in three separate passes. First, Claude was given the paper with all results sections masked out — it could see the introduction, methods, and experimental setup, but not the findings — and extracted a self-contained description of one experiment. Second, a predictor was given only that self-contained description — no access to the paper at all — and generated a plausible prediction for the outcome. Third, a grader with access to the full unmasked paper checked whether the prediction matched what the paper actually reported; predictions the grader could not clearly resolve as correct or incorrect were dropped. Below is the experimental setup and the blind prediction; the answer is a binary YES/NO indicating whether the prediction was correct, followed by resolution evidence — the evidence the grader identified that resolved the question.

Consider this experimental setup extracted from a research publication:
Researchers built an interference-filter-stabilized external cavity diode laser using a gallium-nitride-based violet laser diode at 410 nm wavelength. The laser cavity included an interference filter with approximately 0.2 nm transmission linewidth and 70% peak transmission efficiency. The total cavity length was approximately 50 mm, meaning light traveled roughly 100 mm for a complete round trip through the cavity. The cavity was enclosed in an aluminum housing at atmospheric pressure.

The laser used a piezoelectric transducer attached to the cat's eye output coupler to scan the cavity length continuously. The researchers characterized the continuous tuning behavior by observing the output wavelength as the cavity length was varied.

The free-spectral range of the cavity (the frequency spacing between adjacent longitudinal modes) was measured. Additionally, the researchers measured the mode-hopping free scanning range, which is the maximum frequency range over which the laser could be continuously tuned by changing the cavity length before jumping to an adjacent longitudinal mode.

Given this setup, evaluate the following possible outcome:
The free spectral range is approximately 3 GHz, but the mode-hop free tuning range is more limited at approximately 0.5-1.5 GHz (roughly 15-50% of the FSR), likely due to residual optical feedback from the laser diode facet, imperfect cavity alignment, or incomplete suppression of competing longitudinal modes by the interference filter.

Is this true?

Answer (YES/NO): YES